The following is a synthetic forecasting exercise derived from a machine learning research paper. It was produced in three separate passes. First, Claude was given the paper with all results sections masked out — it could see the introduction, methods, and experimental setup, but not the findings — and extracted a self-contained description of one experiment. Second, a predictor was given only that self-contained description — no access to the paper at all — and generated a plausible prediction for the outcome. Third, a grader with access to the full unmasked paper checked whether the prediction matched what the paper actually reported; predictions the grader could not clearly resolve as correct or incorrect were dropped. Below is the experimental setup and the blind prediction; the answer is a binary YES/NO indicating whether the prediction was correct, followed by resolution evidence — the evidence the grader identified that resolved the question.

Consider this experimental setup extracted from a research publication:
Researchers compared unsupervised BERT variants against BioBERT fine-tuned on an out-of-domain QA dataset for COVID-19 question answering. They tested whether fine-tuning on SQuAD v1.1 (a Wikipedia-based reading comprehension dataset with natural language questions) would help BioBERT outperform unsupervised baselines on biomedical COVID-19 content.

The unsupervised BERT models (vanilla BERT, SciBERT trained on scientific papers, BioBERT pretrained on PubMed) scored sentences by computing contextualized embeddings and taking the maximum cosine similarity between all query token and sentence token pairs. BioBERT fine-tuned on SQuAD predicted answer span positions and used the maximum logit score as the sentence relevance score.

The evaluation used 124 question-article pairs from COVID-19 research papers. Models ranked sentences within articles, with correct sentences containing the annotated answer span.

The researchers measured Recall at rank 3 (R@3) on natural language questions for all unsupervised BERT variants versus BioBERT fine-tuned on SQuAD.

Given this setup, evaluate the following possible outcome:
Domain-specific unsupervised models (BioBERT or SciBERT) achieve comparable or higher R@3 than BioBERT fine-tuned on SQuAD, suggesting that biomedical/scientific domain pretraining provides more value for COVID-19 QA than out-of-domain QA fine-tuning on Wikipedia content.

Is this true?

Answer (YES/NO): NO